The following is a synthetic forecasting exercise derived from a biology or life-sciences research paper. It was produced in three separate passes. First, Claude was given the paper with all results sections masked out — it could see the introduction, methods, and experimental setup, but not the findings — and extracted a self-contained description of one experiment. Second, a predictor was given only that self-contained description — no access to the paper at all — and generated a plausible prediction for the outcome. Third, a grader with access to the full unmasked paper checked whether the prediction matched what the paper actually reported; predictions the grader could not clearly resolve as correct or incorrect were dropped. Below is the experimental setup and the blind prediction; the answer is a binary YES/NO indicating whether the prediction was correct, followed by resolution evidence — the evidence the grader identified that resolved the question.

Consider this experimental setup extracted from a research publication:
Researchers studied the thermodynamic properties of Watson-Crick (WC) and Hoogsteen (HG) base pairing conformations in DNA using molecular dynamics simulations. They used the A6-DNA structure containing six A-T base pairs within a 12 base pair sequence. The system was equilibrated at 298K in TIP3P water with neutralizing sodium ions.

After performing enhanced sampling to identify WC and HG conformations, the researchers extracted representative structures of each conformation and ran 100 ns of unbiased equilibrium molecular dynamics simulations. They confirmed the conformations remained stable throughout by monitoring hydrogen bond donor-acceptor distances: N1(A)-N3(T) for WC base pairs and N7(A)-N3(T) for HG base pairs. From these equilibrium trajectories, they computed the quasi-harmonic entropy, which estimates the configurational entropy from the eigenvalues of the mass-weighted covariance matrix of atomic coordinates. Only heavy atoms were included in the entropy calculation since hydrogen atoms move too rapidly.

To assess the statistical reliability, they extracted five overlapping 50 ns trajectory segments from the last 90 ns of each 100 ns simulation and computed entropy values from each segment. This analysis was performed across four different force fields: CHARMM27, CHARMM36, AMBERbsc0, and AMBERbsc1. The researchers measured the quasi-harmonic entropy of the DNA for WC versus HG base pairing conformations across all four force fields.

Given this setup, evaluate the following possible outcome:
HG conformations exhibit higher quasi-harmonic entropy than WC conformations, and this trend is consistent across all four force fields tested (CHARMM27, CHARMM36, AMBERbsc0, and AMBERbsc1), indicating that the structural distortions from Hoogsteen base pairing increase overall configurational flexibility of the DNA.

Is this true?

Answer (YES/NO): NO